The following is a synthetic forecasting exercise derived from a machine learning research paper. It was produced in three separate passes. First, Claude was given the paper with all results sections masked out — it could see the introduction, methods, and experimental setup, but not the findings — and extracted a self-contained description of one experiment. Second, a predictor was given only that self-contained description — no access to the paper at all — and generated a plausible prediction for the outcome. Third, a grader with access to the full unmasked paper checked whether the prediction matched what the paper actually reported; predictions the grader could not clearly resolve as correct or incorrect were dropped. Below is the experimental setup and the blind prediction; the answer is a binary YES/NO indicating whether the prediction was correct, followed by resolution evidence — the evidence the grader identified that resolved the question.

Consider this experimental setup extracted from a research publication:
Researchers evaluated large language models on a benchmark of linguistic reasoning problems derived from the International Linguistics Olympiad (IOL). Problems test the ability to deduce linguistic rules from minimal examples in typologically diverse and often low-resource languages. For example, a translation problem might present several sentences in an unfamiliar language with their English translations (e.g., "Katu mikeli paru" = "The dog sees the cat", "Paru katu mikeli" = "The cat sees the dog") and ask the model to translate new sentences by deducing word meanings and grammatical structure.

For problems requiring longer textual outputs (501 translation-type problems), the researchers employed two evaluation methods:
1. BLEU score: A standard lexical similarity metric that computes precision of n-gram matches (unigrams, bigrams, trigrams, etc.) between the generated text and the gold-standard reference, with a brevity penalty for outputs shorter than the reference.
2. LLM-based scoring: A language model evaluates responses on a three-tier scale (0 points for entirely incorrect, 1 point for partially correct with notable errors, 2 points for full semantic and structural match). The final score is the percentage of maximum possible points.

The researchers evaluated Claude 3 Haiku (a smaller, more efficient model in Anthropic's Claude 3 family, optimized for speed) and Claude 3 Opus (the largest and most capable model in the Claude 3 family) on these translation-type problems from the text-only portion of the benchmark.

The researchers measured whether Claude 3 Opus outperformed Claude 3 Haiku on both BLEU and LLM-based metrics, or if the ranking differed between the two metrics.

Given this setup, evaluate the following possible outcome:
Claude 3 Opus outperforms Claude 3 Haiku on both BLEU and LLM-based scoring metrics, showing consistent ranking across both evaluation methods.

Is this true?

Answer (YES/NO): NO